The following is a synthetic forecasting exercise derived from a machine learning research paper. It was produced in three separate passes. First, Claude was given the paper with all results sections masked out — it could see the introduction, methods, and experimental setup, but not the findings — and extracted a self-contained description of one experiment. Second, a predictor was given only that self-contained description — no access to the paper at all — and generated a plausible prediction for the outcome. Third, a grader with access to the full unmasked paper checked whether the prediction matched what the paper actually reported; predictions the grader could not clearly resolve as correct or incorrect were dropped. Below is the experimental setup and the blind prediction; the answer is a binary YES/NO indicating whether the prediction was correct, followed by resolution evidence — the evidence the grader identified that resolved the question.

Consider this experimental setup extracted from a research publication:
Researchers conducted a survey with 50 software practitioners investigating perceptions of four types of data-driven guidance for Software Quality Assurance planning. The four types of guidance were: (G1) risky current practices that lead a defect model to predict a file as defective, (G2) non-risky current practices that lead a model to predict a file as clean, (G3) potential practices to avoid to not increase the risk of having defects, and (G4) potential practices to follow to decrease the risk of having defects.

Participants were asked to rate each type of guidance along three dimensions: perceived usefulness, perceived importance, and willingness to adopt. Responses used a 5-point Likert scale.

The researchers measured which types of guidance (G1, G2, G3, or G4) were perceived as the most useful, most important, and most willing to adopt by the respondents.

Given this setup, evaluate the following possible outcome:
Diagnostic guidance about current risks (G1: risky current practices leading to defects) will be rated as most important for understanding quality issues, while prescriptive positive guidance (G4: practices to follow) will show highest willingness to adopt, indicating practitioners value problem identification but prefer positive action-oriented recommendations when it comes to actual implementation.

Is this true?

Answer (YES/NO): NO